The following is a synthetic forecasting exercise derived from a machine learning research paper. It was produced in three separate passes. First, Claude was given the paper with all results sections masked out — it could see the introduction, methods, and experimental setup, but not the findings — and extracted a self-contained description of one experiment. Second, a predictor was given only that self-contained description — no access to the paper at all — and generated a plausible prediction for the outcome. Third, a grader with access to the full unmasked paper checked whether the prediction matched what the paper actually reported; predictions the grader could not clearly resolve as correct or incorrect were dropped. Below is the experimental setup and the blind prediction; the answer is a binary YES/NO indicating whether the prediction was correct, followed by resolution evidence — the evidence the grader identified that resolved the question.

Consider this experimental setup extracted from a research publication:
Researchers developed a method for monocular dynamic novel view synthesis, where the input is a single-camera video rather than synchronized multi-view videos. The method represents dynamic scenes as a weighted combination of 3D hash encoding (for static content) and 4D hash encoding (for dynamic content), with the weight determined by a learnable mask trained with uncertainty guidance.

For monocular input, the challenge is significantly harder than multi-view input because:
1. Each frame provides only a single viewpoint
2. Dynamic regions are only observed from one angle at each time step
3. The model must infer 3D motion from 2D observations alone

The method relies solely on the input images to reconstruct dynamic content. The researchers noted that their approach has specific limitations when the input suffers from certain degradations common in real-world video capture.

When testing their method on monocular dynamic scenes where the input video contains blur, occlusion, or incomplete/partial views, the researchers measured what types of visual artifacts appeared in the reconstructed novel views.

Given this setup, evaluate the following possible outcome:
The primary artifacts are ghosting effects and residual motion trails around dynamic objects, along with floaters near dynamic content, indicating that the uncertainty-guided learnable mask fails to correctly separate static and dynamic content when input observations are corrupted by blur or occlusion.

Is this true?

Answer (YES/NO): NO